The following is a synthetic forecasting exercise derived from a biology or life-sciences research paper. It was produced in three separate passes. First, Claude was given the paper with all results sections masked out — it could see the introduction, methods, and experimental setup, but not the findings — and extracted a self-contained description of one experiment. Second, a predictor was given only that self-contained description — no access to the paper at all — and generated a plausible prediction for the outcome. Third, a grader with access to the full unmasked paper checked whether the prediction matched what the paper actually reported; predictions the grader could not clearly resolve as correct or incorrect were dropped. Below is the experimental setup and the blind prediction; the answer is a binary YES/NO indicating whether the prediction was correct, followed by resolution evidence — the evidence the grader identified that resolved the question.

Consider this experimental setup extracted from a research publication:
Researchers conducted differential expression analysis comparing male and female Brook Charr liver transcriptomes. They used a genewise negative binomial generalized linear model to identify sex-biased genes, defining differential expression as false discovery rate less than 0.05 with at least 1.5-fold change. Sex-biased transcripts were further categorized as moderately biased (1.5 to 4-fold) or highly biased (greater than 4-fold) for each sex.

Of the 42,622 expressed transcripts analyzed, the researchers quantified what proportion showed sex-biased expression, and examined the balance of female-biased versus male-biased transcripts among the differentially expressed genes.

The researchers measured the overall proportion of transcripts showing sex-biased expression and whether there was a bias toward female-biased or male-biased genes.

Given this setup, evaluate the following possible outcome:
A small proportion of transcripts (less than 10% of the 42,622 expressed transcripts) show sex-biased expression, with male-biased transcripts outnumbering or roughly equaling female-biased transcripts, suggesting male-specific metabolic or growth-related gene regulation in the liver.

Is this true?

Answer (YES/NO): NO